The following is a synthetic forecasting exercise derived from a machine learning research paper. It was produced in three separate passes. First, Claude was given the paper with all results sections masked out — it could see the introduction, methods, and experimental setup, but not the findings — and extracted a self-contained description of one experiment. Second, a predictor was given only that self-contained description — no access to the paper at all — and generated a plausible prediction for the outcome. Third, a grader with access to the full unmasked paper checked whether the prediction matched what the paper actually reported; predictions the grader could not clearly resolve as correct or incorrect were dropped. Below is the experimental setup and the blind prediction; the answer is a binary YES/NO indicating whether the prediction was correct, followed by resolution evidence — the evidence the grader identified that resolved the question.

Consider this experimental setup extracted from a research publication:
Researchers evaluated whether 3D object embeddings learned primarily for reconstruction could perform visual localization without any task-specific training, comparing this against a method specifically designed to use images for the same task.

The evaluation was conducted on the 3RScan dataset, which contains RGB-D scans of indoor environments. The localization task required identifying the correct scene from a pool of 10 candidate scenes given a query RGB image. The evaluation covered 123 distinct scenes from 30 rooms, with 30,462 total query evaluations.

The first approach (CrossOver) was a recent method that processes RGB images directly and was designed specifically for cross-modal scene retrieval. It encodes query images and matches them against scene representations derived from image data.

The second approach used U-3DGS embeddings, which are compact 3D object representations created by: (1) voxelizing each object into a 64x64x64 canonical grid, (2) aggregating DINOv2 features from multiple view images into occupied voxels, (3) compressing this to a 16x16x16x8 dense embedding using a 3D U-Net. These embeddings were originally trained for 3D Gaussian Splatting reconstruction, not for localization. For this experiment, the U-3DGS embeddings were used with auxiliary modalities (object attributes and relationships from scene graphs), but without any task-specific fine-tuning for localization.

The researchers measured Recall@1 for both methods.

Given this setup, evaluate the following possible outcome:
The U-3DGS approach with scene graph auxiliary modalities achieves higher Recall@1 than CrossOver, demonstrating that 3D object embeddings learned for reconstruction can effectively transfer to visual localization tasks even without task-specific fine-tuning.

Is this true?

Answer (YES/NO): NO